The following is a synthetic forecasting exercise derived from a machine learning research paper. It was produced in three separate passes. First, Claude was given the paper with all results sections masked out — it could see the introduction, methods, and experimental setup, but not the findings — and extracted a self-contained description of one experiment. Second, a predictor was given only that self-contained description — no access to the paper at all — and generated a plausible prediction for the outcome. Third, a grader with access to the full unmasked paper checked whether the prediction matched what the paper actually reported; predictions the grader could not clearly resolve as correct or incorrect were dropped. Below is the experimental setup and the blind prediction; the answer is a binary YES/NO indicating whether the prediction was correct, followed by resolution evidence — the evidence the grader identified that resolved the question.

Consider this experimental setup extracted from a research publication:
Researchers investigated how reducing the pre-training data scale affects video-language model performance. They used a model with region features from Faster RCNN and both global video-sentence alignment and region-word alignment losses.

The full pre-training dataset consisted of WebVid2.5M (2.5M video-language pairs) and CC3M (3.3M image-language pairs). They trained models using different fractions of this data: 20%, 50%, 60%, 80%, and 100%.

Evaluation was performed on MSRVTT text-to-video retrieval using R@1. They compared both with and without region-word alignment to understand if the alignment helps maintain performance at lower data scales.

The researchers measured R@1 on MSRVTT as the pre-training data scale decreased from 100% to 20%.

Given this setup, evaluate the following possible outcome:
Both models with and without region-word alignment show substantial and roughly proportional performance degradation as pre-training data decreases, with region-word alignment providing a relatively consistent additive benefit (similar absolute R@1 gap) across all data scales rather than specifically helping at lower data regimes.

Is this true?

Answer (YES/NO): NO